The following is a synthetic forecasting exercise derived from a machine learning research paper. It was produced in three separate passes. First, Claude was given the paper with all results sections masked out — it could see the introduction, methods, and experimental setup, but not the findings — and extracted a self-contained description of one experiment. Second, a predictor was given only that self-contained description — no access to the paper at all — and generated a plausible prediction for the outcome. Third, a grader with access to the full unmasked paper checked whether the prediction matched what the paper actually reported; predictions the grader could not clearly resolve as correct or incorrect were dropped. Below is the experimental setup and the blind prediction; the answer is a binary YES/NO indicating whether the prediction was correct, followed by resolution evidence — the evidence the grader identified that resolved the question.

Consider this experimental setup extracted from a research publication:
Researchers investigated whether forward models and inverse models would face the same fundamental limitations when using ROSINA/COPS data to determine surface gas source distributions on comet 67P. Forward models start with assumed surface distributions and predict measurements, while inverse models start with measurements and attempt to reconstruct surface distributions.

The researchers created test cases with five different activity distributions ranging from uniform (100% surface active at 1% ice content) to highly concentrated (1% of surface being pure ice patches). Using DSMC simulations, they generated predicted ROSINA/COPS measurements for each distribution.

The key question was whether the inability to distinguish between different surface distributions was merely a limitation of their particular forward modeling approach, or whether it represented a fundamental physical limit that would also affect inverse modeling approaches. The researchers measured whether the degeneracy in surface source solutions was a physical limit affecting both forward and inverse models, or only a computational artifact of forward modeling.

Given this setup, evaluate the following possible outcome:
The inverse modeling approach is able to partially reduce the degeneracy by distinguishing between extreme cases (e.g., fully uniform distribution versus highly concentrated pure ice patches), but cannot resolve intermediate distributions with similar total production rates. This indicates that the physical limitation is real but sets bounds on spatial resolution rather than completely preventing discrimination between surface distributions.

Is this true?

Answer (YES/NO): NO